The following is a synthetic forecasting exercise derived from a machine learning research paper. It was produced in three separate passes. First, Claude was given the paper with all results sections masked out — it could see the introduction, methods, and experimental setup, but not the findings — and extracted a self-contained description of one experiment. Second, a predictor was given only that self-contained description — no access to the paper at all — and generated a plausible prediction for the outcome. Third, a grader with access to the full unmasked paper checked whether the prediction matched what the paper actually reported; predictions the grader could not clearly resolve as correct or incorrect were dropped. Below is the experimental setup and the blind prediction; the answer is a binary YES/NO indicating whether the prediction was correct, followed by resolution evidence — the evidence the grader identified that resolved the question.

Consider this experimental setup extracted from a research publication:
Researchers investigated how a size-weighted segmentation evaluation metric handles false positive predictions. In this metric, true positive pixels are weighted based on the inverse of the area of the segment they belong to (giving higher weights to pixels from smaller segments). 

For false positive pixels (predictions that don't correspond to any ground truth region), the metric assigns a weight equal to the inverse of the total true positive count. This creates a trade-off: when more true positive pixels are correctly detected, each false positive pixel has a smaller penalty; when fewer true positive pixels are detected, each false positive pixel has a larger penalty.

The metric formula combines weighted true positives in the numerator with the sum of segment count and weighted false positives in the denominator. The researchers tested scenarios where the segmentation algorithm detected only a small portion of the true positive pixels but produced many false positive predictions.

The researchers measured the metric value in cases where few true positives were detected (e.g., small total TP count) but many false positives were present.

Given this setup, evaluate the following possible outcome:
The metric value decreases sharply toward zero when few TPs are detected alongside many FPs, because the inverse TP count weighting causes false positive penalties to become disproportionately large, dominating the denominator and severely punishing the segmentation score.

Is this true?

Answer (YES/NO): NO